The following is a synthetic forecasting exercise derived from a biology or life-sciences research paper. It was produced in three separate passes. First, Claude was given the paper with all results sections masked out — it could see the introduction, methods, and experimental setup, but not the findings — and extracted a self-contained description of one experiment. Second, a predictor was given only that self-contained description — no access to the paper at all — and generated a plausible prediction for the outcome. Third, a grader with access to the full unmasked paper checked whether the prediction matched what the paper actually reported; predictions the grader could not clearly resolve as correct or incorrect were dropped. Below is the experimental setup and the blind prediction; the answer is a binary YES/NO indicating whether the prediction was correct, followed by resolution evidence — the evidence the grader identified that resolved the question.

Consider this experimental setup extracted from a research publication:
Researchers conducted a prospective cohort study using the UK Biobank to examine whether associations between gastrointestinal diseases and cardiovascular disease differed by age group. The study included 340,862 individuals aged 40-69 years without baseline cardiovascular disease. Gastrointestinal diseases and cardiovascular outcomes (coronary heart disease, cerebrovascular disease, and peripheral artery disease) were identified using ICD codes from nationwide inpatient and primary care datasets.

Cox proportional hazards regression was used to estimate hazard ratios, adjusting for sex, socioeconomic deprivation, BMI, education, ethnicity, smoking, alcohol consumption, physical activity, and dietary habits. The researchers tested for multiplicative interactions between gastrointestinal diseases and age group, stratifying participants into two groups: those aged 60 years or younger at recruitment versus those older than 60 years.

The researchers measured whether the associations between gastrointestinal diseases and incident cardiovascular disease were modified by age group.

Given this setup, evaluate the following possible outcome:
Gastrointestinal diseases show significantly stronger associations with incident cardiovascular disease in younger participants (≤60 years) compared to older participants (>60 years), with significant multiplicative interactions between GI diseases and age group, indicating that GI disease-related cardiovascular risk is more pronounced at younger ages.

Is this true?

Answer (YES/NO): YES